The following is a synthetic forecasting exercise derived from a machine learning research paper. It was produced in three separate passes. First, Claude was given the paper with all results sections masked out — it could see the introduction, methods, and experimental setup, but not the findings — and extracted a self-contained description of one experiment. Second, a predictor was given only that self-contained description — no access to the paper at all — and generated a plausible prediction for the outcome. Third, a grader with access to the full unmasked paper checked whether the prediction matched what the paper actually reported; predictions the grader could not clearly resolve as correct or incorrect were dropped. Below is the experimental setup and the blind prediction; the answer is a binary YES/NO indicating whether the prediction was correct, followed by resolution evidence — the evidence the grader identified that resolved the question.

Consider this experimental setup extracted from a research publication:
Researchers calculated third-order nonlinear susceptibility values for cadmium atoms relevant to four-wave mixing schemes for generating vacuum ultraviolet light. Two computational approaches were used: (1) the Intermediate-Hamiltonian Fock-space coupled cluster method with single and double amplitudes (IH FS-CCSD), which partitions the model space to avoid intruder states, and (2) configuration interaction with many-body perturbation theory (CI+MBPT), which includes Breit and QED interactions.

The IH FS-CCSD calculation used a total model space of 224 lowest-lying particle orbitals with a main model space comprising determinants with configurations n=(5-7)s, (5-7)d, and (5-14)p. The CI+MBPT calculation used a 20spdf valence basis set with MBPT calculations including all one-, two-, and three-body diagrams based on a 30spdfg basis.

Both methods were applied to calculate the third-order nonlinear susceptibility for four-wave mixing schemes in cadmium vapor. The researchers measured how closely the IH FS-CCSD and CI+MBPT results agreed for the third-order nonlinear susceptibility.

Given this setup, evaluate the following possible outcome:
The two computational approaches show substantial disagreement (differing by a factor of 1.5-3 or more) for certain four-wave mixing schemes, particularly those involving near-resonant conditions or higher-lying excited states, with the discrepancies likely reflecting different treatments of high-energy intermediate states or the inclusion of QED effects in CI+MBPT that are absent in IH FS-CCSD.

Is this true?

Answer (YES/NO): NO